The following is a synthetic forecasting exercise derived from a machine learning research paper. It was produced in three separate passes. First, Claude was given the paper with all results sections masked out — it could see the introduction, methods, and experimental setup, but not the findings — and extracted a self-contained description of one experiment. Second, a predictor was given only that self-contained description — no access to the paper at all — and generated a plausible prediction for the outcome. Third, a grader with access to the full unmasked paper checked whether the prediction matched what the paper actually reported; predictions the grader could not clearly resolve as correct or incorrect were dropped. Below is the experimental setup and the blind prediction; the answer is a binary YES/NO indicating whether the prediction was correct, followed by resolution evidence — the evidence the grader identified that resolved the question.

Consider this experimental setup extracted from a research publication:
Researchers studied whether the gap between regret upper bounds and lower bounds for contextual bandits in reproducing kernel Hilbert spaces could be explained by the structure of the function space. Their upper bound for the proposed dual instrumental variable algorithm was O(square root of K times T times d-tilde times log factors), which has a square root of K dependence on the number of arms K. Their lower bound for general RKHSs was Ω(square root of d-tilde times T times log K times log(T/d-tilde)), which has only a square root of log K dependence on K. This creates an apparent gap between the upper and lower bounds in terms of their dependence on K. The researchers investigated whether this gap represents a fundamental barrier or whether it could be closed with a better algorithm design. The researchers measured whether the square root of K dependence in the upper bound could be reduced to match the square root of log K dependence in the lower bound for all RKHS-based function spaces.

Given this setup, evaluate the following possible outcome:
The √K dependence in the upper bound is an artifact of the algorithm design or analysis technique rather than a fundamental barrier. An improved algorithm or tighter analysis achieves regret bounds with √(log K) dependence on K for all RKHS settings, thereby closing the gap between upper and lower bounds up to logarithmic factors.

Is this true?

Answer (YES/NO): NO